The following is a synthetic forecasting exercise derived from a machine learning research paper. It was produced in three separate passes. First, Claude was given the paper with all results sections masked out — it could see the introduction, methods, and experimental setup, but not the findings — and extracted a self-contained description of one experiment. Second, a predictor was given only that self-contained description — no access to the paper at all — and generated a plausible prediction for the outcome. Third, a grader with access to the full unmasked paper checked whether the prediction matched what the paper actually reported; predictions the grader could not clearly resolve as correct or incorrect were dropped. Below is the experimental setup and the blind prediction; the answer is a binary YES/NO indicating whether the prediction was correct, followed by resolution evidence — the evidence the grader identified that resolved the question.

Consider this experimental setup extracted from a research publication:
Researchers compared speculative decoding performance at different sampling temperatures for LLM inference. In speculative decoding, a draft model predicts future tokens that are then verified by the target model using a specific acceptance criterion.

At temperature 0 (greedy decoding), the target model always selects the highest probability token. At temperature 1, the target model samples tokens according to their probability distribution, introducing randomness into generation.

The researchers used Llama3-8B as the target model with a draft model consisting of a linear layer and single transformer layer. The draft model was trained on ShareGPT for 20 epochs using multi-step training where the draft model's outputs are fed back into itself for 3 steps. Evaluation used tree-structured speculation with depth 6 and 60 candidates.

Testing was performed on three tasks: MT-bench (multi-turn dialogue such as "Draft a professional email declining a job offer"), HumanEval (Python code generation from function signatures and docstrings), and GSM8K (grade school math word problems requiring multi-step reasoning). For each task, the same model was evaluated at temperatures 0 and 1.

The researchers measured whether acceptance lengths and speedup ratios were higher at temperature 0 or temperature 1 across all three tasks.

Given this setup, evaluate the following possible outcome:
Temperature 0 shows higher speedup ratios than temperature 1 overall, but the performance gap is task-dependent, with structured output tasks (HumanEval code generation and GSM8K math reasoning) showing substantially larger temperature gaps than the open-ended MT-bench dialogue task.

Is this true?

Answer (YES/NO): NO